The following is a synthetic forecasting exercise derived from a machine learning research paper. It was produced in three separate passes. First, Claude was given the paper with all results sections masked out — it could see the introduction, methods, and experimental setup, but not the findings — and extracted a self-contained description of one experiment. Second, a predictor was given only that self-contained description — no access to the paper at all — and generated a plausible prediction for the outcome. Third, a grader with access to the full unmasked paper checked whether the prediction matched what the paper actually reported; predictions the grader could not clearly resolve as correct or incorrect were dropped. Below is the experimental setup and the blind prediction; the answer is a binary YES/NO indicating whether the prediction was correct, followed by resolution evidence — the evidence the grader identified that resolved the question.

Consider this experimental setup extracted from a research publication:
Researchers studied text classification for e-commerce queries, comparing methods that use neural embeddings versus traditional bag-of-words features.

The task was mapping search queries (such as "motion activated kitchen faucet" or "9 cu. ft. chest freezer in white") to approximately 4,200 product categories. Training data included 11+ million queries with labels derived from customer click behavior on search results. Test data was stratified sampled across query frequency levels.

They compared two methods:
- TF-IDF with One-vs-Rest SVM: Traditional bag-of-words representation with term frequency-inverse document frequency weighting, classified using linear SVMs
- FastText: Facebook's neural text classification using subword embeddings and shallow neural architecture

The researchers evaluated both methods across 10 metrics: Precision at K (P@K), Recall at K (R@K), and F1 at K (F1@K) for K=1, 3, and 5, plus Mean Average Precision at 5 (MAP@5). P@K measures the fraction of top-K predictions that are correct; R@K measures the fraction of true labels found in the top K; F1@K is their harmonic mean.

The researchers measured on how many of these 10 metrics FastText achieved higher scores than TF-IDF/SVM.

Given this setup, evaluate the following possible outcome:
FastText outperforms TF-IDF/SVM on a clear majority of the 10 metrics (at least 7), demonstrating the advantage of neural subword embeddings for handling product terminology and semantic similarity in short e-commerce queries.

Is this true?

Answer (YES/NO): NO